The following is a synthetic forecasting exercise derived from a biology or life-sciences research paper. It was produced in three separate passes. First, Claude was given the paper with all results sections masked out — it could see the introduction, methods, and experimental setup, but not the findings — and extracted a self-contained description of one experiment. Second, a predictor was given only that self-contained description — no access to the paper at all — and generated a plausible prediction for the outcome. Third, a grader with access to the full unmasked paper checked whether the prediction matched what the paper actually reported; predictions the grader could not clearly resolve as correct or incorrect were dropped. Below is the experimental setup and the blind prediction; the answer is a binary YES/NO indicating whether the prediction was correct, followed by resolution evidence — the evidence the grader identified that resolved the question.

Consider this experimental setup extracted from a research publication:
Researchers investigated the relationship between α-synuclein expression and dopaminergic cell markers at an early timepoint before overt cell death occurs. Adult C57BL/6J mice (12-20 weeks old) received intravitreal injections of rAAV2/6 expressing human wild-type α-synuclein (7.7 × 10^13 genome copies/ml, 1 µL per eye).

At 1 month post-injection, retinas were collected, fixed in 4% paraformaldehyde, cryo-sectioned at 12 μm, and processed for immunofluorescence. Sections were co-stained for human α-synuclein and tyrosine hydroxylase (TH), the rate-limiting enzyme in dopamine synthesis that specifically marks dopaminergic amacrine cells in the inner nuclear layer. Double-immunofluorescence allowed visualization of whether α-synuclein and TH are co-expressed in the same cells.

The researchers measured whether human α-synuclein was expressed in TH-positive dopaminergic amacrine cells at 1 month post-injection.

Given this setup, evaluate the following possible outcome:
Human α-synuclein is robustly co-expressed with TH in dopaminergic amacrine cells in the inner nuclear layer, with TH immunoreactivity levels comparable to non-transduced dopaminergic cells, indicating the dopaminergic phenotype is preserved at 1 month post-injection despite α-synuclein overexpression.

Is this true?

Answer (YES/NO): NO